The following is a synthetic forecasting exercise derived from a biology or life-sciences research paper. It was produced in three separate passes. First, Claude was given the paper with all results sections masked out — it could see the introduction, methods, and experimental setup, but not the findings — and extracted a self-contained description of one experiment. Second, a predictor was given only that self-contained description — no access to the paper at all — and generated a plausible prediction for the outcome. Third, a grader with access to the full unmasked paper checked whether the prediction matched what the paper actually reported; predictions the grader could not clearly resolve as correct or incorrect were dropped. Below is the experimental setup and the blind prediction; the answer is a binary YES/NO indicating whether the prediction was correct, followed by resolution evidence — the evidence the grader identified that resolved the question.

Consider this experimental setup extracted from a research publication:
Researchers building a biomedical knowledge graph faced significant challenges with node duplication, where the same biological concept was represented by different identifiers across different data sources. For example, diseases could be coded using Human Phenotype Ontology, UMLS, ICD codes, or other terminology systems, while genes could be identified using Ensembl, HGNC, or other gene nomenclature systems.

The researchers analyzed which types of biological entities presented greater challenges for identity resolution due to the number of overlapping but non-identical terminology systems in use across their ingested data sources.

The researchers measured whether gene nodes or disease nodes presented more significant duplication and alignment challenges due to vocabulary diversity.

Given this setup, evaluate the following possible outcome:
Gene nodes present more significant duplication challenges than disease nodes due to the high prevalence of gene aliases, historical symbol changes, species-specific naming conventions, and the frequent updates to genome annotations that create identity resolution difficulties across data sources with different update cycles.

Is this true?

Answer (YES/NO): NO